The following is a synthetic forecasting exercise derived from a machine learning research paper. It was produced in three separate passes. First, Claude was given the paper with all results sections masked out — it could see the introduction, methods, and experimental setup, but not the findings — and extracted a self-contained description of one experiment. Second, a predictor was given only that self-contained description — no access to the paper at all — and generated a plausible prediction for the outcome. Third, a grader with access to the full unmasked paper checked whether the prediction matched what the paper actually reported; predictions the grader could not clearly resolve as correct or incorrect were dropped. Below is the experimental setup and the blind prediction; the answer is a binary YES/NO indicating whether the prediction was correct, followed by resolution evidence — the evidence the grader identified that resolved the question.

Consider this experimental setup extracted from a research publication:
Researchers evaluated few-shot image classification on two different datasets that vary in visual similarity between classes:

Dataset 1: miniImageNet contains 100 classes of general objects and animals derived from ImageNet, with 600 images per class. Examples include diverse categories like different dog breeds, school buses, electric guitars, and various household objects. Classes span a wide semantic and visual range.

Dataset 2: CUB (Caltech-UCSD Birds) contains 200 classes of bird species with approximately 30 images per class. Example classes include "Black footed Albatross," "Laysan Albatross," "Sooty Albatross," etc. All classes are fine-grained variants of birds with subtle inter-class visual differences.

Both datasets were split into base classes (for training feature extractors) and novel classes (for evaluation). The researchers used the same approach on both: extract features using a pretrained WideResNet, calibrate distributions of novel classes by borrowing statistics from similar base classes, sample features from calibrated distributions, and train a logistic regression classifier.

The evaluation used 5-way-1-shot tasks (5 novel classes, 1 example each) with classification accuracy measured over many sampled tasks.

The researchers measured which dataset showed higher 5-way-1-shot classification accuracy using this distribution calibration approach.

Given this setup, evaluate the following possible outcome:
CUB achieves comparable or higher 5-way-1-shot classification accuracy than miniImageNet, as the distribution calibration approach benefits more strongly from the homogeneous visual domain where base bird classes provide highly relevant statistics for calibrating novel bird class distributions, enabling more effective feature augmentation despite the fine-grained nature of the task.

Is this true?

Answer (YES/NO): YES